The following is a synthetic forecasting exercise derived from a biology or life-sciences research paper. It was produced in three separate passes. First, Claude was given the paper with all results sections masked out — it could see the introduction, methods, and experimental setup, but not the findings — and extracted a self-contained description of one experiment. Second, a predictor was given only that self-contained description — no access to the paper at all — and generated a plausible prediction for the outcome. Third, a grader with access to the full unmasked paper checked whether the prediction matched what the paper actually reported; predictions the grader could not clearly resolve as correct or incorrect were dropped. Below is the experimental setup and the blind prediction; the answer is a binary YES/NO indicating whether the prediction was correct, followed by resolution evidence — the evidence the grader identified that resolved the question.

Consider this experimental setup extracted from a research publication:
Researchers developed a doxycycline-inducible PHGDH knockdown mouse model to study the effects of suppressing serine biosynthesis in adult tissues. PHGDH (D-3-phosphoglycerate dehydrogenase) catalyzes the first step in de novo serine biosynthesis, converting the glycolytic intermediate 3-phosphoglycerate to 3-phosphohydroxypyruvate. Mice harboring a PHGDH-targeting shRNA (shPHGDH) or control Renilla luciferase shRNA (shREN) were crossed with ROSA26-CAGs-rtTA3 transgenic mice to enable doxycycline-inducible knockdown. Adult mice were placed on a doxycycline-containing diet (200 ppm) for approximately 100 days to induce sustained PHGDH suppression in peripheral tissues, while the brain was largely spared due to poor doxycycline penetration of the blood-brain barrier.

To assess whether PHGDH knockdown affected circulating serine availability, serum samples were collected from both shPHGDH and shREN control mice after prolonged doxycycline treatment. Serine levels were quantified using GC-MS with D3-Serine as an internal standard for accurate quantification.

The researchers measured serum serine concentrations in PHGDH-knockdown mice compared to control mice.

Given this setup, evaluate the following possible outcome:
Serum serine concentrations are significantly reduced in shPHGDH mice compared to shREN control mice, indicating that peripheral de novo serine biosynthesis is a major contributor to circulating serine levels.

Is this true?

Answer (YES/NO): NO